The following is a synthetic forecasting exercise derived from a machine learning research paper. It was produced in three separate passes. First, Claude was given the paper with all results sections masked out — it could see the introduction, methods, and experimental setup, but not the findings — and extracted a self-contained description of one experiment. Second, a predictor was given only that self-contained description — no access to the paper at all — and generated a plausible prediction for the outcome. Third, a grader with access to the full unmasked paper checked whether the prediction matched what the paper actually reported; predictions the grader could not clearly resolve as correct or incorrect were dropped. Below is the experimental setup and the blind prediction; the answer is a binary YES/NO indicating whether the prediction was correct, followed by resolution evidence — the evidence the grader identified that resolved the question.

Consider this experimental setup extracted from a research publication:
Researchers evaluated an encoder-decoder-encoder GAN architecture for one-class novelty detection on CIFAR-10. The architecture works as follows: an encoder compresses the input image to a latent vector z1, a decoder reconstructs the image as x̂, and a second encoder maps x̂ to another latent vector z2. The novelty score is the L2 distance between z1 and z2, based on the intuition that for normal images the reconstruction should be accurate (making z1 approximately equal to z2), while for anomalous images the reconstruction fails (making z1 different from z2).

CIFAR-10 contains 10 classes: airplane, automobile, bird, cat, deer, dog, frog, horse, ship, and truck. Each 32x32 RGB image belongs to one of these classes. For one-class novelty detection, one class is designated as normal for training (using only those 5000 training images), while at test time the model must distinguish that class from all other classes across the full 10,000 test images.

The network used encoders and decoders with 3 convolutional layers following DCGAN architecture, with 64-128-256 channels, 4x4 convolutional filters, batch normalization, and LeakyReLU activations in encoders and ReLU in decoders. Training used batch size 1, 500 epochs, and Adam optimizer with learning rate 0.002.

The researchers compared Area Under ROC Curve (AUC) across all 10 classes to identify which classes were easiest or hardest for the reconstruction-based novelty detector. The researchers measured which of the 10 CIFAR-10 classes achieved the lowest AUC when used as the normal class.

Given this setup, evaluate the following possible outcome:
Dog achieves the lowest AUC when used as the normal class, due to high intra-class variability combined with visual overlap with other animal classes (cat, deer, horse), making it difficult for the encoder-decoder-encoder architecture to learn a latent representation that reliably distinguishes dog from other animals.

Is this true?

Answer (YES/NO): NO